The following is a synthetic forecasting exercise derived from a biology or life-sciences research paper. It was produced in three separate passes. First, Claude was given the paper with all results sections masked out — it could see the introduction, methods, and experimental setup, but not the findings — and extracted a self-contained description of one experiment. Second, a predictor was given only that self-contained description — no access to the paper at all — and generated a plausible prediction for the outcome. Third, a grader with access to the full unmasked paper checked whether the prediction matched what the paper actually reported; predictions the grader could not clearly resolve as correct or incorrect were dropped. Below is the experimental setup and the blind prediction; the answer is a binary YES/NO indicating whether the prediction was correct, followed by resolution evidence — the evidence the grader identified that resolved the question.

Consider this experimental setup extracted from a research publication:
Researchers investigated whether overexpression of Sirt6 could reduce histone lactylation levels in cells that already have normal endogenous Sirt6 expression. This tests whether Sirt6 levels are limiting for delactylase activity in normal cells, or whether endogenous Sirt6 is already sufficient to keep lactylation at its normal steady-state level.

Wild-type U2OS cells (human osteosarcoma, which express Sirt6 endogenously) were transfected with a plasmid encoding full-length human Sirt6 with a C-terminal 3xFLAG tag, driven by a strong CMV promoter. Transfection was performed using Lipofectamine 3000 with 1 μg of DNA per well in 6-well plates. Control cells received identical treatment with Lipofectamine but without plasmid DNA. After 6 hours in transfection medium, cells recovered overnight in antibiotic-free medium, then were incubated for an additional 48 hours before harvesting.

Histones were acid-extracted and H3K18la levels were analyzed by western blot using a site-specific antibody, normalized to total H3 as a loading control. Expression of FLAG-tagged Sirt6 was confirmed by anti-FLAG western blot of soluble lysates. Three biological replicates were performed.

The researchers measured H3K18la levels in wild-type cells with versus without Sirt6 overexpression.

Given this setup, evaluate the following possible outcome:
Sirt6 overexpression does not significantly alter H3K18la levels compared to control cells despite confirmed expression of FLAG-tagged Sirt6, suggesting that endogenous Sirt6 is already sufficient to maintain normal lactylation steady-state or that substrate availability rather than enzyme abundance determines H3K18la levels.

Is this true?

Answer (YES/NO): NO